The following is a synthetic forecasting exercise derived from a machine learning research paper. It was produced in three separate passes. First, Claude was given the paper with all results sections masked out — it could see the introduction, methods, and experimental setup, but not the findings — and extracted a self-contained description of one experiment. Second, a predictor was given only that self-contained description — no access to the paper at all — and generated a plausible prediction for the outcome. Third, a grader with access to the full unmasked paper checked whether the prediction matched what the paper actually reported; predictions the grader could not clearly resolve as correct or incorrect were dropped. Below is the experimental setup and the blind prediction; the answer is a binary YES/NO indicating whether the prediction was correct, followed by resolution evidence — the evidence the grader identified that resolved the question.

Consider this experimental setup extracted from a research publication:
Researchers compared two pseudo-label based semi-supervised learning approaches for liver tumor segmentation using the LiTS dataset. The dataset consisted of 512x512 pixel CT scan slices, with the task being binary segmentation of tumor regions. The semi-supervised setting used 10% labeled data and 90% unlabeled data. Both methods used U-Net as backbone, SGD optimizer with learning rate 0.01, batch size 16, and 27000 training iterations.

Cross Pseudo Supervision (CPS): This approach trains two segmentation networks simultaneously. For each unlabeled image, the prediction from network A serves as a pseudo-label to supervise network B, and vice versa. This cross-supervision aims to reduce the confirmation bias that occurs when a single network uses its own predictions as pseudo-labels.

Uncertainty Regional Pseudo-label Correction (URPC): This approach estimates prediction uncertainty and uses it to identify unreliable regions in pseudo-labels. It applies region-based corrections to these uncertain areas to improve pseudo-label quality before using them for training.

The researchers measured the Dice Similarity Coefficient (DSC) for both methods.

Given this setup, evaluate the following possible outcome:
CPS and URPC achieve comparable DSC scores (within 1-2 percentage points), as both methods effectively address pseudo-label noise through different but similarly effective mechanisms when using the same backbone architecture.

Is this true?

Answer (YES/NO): NO